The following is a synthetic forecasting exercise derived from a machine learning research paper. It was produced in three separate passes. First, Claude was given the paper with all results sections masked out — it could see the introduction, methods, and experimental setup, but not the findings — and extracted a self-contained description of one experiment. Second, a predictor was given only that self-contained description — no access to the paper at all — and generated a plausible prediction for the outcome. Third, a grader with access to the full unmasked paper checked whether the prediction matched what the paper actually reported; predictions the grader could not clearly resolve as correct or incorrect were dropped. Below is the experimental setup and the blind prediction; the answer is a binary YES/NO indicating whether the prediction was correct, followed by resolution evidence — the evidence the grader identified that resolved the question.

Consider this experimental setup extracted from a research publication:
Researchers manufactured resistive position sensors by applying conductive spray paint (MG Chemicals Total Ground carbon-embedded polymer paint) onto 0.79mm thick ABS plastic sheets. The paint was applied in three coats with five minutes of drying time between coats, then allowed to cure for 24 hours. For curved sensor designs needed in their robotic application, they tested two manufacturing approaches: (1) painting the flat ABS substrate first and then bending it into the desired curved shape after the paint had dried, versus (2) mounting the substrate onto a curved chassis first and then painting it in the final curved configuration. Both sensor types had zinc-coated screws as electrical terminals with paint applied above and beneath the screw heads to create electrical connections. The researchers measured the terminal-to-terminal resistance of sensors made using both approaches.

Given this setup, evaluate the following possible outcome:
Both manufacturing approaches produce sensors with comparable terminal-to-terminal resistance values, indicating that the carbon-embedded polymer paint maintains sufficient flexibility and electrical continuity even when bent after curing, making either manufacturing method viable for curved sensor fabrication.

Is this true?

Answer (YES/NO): NO